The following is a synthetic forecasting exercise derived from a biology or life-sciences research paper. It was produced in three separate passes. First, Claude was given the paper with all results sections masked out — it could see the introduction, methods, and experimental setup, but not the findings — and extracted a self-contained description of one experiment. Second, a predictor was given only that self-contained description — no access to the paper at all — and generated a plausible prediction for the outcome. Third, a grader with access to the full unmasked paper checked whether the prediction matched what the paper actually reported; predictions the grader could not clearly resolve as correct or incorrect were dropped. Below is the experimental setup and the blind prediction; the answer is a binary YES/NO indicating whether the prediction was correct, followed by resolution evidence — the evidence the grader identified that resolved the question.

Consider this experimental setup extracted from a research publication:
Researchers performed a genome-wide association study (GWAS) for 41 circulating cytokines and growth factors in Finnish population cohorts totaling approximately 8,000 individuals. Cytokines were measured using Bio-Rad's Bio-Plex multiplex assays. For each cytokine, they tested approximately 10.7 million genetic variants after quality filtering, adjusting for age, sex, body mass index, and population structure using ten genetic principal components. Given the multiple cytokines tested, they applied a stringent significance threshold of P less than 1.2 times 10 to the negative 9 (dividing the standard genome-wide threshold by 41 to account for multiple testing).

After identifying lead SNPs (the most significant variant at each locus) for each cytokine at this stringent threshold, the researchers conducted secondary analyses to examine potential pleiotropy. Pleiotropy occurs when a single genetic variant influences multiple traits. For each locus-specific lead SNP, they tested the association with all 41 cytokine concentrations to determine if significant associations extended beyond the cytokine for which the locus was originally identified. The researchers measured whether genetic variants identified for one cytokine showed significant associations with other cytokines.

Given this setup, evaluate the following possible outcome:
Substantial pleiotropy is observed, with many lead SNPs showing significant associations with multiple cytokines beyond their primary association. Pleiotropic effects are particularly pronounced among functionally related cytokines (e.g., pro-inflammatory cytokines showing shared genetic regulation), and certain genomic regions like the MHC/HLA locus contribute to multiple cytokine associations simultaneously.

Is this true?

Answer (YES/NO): NO